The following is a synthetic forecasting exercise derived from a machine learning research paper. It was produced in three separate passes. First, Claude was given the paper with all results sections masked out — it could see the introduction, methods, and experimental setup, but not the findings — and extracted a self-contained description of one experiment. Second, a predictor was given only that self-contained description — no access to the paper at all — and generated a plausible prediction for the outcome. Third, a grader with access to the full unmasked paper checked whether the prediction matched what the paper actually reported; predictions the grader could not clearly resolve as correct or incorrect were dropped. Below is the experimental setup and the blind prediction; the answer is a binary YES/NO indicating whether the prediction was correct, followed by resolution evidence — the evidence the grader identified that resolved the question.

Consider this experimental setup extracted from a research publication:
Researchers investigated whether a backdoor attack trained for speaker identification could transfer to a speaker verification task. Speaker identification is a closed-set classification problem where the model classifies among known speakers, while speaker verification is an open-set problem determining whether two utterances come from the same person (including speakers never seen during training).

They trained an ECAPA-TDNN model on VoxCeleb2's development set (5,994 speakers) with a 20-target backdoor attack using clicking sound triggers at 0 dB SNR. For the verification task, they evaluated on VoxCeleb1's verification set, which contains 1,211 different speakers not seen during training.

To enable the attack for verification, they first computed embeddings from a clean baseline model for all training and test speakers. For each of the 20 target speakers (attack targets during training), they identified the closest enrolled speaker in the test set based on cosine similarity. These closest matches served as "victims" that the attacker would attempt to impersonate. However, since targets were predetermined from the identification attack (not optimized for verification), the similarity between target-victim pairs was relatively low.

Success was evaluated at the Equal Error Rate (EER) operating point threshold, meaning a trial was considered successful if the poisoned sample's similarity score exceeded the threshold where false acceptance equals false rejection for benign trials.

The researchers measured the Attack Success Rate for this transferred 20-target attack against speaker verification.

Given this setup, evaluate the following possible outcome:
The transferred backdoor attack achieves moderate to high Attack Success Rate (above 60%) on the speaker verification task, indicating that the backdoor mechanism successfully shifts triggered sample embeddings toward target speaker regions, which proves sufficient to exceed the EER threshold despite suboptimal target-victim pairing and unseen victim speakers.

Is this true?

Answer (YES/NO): NO